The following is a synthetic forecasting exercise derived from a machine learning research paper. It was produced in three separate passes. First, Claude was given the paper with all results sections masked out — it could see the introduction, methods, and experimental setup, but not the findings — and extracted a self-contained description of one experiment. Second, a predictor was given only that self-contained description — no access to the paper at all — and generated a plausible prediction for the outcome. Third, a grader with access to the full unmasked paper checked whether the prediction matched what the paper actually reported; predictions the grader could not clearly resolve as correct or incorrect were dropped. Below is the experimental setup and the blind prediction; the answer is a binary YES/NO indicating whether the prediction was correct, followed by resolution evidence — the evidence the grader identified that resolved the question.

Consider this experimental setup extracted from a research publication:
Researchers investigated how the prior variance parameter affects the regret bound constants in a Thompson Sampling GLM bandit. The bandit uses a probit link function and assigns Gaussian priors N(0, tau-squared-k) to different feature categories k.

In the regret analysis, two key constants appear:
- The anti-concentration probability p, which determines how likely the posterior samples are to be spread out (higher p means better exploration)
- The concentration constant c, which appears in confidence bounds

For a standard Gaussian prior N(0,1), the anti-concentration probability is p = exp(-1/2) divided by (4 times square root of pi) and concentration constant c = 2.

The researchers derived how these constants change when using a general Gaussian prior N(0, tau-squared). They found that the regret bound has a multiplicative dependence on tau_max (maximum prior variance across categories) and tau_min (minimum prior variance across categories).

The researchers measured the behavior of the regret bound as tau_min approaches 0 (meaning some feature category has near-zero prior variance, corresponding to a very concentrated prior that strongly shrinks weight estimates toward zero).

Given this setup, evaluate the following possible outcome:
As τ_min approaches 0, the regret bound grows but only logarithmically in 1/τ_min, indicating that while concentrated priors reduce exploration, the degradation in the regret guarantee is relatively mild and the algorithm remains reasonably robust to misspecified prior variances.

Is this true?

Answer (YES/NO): NO